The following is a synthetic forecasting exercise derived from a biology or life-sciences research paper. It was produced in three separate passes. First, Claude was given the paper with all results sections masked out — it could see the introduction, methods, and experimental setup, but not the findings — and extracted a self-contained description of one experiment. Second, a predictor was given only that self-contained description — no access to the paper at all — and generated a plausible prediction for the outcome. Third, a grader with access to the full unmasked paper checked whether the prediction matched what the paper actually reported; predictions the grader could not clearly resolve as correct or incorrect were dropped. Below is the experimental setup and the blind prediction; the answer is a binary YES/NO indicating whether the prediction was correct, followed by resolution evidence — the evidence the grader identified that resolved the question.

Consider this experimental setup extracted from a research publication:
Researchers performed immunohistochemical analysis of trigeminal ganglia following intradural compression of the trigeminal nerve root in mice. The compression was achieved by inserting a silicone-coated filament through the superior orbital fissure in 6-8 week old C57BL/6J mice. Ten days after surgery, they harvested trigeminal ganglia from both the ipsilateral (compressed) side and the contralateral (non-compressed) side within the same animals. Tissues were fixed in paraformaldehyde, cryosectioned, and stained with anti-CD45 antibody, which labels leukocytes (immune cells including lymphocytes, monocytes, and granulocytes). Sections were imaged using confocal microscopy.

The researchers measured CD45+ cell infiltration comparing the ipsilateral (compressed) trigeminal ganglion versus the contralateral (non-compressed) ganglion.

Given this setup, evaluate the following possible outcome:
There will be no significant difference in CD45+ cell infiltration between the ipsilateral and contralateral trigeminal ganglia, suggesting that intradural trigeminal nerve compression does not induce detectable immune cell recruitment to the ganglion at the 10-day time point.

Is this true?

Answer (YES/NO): NO